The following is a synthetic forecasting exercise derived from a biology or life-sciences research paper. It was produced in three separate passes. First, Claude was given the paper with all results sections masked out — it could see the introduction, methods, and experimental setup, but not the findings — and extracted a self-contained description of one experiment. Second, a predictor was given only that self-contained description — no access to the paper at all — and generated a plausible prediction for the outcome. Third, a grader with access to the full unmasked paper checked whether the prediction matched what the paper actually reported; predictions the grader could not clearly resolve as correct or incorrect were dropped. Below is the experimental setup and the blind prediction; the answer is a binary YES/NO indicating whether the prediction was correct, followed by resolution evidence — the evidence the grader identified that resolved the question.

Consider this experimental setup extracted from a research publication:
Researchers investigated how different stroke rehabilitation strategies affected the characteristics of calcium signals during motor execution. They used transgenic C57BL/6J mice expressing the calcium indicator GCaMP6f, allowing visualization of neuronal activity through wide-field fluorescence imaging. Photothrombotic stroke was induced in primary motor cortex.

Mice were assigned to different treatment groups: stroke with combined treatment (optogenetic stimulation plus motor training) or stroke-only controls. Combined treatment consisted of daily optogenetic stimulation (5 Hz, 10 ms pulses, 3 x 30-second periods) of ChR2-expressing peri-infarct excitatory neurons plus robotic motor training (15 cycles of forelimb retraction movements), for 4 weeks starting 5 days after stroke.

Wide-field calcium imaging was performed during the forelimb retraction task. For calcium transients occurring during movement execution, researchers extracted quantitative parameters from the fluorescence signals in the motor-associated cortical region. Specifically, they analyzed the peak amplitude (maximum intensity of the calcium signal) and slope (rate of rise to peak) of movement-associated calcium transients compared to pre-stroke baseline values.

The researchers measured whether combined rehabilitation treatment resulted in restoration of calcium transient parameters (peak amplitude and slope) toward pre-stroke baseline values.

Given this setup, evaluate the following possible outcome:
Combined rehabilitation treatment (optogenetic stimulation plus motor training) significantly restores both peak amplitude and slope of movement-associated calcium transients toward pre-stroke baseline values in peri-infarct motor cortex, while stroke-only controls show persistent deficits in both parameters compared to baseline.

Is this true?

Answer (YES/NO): YES